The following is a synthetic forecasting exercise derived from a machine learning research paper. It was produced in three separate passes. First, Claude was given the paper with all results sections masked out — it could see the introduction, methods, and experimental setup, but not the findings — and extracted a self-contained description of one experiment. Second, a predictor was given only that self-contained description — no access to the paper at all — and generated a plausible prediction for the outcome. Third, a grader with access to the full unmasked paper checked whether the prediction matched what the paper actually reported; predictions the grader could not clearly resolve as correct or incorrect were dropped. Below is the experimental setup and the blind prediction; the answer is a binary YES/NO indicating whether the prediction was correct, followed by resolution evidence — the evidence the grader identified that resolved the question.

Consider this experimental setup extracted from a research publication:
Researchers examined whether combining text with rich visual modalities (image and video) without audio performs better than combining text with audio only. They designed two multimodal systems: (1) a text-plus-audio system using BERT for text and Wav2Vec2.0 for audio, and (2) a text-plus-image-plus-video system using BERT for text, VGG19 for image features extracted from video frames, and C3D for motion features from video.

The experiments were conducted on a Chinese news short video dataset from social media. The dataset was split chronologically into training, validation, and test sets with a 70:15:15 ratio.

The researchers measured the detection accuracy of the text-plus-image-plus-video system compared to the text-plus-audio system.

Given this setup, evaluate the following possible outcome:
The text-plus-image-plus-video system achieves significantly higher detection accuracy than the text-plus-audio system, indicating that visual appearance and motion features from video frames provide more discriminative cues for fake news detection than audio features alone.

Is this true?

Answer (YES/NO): NO